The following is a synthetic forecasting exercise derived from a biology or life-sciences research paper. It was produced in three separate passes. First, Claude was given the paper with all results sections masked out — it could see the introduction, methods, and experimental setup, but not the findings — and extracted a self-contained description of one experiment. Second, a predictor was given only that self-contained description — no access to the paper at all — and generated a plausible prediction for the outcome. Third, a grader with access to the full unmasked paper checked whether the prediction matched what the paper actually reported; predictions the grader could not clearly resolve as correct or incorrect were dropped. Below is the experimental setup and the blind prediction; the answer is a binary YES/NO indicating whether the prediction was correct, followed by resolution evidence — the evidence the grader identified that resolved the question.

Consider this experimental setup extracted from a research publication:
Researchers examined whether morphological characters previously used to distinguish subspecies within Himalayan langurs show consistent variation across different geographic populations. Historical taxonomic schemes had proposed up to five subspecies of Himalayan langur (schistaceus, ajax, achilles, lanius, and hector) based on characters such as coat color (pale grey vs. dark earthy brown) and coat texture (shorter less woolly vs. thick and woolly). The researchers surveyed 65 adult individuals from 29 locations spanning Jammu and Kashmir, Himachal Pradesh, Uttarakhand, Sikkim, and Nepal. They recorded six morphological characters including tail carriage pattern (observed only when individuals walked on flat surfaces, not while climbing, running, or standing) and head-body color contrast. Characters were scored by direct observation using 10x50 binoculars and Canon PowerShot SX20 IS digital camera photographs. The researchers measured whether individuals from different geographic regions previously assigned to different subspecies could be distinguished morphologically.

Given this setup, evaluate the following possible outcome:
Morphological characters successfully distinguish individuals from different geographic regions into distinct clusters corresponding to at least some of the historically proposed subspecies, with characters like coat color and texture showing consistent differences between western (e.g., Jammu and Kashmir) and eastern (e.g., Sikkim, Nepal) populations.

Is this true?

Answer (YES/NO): NO